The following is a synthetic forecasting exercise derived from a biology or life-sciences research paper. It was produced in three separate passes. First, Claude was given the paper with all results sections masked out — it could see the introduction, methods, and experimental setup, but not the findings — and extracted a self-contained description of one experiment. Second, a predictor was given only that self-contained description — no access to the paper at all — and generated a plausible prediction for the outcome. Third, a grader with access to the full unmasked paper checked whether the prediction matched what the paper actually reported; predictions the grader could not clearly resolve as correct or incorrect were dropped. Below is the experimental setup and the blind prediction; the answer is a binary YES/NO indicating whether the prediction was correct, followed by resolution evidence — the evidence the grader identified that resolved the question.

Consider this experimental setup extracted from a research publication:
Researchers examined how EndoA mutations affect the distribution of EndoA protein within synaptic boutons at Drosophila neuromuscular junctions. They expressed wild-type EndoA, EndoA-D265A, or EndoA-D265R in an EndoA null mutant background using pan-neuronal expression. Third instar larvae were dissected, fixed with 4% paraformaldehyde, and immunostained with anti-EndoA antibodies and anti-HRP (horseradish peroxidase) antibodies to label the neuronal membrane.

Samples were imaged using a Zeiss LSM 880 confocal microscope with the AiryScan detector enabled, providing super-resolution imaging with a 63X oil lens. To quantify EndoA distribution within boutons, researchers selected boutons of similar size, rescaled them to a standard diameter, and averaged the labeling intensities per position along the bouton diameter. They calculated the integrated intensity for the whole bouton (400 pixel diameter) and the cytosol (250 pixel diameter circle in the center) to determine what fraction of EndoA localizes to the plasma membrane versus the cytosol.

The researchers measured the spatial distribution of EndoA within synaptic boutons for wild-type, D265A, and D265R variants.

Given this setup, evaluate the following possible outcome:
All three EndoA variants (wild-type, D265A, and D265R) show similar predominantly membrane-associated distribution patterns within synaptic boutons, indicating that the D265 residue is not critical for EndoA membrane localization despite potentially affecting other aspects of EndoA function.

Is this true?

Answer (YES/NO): NO